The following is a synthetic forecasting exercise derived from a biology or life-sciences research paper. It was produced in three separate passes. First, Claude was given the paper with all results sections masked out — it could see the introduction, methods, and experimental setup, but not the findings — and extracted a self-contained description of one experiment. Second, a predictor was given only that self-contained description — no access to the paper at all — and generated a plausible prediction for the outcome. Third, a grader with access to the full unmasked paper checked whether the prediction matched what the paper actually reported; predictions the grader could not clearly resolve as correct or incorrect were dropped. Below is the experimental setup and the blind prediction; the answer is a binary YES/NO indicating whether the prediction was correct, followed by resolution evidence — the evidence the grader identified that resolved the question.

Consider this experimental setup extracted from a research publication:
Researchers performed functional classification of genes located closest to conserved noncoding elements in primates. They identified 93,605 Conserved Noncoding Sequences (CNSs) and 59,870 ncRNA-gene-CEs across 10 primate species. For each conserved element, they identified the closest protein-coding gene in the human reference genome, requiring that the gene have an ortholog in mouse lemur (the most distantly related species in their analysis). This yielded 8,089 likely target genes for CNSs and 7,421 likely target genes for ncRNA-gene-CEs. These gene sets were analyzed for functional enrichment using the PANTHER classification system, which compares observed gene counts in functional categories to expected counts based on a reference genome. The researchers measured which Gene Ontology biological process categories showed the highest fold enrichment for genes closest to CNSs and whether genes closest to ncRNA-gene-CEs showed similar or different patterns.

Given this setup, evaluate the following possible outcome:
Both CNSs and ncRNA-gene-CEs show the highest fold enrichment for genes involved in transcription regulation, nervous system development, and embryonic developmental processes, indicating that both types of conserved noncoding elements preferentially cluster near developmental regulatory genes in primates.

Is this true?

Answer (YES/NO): NO